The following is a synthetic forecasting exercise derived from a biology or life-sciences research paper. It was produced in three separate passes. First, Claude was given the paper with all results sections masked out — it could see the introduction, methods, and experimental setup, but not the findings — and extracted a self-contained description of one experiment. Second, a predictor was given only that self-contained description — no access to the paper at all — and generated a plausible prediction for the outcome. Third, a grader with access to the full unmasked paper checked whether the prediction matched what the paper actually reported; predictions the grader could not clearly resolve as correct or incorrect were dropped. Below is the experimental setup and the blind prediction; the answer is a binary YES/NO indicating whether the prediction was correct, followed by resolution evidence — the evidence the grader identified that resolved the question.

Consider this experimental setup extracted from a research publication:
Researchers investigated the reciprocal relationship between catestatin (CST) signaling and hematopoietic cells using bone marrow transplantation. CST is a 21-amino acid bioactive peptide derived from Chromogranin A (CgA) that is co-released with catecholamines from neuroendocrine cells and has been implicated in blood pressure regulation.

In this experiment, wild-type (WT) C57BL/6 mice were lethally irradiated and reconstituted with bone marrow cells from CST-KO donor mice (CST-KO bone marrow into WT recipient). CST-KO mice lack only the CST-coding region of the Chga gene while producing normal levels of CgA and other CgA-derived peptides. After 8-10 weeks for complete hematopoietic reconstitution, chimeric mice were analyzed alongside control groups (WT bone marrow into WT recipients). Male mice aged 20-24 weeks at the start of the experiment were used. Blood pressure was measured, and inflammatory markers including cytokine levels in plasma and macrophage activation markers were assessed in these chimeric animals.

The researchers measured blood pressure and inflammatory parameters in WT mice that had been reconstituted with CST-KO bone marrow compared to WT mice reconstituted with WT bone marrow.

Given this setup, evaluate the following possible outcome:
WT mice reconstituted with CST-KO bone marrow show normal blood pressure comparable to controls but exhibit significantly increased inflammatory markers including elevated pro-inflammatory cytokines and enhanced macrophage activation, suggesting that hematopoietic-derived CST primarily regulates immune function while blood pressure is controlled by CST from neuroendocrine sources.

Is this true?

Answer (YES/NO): NO